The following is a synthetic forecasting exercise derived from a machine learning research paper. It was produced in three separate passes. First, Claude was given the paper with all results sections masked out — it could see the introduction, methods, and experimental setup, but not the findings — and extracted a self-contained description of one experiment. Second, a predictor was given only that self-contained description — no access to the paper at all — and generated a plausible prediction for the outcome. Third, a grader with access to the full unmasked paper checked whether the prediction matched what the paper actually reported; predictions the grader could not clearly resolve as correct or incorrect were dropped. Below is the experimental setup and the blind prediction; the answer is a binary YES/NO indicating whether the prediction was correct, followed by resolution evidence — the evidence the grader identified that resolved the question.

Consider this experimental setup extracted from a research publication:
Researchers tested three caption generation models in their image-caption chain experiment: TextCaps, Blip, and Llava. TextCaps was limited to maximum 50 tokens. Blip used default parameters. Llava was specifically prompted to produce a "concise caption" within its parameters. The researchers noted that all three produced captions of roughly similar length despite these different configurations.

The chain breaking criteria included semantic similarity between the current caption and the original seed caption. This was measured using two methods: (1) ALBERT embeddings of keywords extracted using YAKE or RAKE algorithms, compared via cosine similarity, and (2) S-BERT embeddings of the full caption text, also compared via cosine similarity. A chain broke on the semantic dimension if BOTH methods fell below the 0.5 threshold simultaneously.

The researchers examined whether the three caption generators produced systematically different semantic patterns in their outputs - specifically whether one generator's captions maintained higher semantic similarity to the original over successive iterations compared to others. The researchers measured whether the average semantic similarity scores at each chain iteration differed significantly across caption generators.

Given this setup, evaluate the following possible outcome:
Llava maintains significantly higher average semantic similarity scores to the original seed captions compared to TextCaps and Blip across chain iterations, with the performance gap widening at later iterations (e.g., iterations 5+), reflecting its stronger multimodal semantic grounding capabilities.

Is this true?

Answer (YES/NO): NO